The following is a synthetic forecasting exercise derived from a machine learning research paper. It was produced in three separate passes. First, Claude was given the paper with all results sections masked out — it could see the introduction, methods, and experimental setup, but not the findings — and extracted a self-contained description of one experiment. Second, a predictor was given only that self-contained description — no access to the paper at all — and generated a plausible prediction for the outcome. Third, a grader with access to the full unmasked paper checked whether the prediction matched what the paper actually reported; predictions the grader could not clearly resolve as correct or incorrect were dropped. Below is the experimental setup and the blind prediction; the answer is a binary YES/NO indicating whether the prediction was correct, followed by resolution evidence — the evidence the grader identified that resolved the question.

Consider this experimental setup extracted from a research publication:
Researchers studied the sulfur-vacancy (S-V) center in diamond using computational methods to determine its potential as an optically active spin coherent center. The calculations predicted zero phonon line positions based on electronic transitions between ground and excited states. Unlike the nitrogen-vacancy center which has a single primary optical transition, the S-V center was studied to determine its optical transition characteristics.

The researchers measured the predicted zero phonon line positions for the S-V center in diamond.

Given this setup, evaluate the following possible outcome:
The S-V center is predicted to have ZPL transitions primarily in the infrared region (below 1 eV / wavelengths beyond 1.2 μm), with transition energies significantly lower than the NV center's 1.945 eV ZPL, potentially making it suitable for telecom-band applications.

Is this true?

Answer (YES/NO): NO